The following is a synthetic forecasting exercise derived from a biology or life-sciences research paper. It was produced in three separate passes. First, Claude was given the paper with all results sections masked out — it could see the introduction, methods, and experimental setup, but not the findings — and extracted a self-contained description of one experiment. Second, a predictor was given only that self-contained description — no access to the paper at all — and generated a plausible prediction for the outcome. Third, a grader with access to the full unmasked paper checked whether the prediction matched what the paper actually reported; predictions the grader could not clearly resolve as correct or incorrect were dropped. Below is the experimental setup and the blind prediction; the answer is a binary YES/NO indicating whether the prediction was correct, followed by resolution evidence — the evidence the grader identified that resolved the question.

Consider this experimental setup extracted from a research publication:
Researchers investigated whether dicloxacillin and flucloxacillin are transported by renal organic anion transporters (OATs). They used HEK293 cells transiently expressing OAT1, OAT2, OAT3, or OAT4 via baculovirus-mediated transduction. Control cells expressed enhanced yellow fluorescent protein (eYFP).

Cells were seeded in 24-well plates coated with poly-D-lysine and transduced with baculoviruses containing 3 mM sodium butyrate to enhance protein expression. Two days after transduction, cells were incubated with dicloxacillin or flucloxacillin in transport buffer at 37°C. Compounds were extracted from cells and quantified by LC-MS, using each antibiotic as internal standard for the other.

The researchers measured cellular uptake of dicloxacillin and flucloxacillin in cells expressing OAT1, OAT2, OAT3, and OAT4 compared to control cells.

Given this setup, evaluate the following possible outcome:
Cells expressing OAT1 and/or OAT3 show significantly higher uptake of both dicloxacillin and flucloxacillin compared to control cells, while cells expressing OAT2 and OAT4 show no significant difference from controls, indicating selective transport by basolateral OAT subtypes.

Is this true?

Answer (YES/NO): NO